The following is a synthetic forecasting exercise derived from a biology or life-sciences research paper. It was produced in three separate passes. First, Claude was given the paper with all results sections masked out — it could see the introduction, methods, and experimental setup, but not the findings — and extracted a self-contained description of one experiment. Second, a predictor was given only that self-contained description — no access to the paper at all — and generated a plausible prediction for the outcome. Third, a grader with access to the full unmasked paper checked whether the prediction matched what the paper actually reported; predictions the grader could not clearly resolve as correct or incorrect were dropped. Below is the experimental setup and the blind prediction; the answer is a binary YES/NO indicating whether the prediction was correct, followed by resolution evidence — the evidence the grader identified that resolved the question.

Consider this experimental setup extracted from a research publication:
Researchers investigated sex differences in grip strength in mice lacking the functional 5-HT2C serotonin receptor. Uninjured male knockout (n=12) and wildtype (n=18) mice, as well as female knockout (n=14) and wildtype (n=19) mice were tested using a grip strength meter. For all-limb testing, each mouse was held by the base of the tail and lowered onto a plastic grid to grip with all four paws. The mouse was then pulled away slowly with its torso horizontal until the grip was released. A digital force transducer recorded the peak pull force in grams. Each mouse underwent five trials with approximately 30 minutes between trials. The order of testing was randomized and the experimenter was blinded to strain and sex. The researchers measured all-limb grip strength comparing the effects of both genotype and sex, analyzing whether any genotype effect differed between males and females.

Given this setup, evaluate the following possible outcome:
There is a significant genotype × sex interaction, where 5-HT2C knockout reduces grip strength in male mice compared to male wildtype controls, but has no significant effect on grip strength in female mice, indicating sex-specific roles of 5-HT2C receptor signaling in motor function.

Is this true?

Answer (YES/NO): NO